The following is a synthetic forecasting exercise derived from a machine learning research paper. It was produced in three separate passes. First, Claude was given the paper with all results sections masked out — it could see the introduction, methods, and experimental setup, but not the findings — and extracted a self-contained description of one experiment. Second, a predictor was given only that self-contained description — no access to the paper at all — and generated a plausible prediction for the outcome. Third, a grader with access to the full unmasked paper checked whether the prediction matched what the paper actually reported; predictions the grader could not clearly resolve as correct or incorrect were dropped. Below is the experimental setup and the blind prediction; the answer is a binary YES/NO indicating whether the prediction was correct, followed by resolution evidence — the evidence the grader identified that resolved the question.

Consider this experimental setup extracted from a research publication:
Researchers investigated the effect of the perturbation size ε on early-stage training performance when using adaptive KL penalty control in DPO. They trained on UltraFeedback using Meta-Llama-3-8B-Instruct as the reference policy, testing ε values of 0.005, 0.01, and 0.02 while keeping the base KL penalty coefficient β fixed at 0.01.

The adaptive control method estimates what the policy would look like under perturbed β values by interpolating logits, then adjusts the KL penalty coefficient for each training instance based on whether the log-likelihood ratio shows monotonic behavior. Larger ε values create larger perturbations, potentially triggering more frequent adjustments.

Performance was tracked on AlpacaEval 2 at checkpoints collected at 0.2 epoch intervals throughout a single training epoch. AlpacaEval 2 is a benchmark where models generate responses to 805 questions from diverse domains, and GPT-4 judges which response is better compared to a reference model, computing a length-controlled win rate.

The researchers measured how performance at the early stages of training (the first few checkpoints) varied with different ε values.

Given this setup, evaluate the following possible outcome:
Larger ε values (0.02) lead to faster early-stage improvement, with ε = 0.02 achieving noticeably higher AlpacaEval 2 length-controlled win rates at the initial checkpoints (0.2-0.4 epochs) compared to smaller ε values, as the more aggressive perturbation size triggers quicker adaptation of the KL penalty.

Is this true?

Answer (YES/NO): NO